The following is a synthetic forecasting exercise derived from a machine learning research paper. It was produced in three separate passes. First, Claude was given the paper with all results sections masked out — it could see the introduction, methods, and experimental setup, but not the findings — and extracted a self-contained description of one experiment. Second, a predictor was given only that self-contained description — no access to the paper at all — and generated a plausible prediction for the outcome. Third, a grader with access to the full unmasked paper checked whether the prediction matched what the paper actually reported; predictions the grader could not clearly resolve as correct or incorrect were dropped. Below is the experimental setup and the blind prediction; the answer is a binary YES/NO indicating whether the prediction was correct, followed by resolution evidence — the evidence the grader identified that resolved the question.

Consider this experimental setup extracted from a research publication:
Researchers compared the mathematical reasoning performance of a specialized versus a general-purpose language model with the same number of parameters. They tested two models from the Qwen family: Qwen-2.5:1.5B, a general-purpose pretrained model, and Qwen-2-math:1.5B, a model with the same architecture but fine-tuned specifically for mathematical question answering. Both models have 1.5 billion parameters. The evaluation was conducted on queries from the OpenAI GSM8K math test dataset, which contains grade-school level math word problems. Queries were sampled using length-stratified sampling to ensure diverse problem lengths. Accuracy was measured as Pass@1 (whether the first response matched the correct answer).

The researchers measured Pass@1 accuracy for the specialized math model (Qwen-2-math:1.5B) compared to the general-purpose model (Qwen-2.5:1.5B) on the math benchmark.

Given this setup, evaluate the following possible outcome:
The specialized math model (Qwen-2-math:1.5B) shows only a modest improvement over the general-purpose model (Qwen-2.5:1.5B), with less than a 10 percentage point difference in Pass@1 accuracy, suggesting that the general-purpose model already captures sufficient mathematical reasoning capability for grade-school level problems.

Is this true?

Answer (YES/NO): NO